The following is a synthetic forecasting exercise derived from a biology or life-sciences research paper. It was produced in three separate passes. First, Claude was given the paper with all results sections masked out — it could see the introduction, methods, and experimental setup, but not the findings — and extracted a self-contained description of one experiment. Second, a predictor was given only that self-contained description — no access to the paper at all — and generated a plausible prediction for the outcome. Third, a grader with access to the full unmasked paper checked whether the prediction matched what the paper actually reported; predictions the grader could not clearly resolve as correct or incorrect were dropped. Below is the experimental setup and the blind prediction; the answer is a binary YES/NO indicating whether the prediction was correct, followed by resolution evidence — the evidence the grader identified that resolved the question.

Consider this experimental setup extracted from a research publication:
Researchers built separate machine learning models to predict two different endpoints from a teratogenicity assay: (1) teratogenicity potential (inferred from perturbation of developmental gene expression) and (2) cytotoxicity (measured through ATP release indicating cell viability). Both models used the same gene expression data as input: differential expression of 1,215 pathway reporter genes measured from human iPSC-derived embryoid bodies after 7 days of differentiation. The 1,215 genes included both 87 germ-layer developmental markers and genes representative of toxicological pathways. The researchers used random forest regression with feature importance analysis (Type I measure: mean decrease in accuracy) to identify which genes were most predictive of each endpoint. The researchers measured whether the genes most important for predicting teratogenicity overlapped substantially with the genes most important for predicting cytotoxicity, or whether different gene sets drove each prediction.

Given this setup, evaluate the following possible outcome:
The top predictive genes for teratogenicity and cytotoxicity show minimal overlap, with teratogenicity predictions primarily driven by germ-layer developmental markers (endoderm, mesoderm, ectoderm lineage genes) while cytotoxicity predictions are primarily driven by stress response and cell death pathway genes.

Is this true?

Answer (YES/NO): NO